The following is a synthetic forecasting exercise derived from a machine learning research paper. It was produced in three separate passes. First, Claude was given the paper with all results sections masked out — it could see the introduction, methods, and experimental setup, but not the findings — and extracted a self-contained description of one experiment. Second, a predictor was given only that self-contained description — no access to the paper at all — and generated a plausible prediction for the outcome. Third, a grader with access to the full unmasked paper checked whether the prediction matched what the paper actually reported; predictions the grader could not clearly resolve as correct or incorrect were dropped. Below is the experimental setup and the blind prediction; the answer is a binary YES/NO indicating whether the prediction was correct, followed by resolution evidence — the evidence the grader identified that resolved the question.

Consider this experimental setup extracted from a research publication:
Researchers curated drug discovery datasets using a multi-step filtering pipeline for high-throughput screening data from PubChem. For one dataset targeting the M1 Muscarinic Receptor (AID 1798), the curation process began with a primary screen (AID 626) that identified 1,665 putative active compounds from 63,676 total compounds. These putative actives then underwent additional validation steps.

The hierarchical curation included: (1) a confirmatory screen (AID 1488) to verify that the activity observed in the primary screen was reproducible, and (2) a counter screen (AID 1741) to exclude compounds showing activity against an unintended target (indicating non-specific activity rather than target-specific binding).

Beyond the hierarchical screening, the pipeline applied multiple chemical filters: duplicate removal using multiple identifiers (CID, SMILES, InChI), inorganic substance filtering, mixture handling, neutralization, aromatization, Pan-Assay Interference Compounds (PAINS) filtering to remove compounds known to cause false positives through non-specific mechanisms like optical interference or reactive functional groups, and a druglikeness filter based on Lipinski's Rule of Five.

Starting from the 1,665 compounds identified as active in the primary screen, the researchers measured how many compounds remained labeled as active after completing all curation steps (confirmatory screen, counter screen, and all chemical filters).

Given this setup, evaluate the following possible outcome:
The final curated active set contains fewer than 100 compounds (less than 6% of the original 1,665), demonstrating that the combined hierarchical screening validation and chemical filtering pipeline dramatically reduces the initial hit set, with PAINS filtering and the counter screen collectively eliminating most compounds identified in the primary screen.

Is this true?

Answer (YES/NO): NO